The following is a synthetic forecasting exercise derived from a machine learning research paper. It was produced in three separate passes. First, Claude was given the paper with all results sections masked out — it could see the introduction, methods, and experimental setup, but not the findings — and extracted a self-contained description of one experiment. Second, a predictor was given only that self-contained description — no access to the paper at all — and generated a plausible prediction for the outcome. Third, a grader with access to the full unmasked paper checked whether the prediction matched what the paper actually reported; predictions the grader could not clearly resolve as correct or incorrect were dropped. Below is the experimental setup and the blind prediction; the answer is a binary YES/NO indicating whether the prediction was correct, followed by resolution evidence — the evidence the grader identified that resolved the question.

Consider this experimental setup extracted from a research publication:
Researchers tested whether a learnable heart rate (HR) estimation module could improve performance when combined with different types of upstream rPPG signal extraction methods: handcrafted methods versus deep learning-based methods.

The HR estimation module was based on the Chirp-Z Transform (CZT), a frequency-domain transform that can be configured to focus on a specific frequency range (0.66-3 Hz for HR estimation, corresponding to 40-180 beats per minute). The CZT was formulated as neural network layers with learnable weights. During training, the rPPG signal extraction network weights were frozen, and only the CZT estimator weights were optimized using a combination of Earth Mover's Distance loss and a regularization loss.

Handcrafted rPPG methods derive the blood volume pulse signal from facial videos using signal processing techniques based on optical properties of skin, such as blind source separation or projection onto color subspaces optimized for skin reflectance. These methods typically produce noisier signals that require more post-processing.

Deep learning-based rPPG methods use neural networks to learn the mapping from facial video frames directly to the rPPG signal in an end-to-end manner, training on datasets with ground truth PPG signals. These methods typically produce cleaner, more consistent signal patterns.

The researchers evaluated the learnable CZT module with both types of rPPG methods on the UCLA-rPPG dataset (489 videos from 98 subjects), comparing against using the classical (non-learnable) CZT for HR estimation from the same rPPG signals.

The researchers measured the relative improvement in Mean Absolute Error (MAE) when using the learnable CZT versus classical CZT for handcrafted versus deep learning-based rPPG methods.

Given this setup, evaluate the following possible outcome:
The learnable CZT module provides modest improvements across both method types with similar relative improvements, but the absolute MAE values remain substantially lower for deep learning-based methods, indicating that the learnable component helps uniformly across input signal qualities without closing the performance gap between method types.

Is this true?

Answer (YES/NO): NO